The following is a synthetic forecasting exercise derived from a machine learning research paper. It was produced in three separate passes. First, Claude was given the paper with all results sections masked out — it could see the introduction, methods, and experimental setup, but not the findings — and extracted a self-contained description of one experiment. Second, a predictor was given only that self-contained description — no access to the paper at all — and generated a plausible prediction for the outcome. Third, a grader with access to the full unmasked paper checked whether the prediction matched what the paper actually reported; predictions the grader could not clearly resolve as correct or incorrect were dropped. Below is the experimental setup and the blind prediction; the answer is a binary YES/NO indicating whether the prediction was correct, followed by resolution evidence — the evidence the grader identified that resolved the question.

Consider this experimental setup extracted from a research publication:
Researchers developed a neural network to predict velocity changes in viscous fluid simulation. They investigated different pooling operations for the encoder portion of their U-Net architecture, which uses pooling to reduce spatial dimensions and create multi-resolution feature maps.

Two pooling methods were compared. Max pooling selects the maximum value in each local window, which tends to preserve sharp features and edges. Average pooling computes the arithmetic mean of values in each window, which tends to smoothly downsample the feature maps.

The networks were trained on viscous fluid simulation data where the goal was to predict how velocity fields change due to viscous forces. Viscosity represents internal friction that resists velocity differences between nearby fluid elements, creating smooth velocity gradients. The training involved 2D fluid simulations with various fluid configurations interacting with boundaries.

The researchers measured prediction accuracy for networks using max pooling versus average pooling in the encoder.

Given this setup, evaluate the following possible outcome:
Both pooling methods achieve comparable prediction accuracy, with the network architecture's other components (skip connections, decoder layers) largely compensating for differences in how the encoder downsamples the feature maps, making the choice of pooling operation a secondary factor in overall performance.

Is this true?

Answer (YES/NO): NO